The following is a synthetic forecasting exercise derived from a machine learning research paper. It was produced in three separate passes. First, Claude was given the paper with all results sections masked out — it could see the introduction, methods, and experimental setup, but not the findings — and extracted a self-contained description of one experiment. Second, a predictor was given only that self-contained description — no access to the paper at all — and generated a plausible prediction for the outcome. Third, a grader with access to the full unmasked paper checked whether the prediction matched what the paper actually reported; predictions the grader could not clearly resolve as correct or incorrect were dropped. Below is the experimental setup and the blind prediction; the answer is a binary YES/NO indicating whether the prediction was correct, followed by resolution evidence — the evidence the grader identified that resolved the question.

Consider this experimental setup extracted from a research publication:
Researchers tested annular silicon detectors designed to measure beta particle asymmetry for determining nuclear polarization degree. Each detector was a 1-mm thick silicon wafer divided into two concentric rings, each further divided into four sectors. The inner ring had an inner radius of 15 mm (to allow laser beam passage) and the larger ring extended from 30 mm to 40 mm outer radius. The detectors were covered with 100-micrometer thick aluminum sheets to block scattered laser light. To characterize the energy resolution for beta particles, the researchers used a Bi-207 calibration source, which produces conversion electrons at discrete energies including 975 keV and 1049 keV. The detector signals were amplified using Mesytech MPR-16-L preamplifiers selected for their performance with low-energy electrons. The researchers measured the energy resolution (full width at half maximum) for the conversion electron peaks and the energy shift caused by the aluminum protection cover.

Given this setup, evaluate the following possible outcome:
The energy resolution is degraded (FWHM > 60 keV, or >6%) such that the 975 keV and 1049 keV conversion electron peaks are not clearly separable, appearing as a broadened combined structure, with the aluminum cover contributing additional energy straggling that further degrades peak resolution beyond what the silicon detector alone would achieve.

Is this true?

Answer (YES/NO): NO